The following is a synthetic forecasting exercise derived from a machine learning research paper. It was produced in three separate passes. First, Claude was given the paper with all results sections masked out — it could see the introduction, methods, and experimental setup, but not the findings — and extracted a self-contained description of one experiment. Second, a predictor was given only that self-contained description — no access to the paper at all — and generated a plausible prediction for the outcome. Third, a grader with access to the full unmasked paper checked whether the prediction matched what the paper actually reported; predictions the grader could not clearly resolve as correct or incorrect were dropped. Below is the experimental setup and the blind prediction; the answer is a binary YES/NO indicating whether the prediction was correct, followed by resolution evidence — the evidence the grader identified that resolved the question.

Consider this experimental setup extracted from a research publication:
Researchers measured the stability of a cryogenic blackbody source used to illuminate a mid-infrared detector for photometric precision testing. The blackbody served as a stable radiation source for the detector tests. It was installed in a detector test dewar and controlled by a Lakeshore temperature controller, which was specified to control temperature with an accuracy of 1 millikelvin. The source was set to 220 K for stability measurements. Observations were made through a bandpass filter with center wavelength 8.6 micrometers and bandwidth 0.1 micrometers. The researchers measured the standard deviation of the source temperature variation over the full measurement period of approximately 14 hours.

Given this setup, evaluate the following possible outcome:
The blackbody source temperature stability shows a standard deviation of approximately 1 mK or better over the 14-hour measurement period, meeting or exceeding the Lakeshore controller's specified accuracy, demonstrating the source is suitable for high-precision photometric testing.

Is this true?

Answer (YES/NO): YES